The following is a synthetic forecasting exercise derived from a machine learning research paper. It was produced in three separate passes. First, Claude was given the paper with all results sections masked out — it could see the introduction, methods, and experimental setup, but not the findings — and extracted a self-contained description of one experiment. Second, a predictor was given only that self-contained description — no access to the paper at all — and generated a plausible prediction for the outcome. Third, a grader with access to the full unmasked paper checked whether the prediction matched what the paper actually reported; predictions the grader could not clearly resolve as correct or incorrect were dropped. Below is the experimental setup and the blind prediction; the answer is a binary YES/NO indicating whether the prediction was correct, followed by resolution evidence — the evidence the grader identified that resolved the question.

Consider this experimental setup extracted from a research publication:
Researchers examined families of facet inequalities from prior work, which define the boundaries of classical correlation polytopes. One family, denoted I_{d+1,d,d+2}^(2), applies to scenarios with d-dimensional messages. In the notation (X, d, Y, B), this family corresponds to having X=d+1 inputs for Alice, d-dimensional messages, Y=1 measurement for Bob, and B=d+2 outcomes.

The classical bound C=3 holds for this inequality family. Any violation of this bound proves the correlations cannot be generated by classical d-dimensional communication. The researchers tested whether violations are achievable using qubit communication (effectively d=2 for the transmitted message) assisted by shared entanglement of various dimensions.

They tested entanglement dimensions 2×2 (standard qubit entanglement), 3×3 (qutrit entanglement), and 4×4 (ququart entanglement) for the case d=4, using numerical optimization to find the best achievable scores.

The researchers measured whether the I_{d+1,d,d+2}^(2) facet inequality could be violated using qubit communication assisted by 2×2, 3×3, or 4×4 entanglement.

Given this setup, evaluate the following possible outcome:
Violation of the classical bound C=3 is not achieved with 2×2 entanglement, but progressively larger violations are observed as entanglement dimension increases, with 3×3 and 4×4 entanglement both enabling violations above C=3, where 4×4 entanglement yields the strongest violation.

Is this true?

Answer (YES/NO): NO